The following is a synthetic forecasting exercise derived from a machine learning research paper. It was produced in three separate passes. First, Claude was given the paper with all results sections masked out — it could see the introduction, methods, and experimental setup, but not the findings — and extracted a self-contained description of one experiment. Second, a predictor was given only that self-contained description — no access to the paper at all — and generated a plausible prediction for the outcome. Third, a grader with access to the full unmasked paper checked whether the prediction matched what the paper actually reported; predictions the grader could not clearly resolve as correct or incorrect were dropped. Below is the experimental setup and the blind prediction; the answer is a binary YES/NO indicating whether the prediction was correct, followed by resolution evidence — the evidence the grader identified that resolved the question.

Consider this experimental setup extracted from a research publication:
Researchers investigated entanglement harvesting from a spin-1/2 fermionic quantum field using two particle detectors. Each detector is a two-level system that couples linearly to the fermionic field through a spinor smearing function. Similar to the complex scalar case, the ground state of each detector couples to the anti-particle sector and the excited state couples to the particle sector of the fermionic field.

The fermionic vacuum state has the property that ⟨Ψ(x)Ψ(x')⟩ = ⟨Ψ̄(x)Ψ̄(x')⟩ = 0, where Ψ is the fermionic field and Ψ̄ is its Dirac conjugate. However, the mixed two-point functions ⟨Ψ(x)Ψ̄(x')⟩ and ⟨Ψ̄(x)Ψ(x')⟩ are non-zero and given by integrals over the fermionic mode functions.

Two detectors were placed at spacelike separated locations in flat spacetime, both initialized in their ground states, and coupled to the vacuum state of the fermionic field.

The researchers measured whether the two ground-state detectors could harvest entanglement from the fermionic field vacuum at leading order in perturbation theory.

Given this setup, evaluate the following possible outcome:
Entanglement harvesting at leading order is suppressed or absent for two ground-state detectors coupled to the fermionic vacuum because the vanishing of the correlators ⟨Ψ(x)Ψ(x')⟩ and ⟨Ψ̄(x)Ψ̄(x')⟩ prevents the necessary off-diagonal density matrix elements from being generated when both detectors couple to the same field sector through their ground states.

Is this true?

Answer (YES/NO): YES